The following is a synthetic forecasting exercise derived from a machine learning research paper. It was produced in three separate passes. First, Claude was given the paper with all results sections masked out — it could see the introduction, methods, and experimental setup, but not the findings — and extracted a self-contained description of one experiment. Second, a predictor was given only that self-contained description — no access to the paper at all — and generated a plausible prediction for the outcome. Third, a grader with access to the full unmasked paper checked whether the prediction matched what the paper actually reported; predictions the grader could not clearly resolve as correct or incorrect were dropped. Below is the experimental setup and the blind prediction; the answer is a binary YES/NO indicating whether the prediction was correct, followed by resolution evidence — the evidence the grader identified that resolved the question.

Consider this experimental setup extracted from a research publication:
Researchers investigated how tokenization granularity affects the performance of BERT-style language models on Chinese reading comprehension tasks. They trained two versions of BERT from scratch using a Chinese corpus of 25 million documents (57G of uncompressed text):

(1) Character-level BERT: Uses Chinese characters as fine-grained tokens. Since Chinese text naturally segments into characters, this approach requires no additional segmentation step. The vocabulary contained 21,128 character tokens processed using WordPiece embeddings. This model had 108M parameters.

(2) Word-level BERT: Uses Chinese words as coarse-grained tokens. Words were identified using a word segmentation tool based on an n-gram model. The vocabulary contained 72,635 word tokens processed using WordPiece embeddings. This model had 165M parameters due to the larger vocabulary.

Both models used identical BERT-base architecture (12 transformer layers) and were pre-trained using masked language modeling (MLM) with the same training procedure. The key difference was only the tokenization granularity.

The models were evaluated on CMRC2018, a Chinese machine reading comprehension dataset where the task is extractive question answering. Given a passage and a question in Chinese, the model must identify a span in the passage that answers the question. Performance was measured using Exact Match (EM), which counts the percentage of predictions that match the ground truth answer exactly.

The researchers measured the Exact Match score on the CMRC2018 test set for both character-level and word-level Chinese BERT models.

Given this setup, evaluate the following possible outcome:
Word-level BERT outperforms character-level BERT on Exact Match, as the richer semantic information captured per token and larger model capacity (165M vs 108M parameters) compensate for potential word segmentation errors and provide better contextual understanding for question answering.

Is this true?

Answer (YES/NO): NO